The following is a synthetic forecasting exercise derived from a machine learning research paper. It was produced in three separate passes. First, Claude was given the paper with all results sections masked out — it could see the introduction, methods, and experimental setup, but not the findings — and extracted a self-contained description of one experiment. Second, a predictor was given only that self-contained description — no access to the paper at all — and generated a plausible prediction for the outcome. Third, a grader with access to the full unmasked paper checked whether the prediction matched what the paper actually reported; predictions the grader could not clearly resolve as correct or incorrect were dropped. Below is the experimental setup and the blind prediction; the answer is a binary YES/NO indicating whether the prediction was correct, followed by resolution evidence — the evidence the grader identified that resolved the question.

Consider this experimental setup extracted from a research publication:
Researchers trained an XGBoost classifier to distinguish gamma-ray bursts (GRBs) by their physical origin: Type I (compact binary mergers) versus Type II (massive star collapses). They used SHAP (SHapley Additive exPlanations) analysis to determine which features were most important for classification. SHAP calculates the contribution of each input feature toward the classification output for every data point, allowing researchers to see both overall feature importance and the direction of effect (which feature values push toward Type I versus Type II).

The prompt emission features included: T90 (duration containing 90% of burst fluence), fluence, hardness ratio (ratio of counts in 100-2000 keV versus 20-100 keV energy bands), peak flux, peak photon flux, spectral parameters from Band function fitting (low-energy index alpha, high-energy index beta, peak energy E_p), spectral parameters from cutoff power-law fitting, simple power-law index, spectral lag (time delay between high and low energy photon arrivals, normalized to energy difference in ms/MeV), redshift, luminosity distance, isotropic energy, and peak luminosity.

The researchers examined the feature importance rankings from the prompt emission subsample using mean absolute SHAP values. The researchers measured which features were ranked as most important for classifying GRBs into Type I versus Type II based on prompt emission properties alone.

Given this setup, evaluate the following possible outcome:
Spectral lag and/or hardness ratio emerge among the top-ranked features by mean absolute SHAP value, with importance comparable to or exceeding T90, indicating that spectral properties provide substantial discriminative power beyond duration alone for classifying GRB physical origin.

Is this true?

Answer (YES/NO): NO